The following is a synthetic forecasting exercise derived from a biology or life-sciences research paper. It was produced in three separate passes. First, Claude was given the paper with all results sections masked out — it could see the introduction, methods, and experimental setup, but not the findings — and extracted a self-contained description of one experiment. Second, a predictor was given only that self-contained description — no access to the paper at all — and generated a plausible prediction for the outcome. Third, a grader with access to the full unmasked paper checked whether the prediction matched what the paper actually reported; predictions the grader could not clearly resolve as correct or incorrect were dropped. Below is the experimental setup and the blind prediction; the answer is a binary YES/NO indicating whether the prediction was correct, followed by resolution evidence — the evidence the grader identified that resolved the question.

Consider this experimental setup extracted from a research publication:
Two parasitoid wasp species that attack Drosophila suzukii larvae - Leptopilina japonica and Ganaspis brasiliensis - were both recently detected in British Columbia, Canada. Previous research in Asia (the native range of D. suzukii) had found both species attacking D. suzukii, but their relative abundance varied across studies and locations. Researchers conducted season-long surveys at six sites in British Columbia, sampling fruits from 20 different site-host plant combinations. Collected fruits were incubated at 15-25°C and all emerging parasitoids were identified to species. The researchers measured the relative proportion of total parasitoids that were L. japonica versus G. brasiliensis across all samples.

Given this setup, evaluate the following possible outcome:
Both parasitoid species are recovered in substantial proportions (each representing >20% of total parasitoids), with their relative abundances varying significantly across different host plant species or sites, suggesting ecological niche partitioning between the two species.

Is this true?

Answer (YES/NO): YES